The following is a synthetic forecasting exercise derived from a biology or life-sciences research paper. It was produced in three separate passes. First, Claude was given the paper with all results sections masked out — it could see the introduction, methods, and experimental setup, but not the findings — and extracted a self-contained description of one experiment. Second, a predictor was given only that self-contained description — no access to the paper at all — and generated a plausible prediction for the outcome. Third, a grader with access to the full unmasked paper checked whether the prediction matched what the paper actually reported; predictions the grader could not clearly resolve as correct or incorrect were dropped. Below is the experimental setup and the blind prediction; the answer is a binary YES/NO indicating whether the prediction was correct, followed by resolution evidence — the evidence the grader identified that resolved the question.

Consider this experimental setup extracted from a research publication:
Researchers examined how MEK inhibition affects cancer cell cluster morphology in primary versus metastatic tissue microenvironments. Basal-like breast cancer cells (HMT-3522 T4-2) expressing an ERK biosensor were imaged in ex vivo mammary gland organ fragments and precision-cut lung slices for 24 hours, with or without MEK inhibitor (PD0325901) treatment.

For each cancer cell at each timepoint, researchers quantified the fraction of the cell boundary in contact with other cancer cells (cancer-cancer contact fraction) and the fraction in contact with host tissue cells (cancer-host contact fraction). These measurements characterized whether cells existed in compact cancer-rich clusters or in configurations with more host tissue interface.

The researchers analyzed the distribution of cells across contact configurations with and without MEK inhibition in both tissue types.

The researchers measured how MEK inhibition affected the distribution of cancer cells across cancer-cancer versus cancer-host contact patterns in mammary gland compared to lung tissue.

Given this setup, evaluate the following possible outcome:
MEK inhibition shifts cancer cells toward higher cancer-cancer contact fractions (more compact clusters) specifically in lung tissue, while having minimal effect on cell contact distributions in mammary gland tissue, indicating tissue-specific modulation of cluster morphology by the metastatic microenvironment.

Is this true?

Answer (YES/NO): NO